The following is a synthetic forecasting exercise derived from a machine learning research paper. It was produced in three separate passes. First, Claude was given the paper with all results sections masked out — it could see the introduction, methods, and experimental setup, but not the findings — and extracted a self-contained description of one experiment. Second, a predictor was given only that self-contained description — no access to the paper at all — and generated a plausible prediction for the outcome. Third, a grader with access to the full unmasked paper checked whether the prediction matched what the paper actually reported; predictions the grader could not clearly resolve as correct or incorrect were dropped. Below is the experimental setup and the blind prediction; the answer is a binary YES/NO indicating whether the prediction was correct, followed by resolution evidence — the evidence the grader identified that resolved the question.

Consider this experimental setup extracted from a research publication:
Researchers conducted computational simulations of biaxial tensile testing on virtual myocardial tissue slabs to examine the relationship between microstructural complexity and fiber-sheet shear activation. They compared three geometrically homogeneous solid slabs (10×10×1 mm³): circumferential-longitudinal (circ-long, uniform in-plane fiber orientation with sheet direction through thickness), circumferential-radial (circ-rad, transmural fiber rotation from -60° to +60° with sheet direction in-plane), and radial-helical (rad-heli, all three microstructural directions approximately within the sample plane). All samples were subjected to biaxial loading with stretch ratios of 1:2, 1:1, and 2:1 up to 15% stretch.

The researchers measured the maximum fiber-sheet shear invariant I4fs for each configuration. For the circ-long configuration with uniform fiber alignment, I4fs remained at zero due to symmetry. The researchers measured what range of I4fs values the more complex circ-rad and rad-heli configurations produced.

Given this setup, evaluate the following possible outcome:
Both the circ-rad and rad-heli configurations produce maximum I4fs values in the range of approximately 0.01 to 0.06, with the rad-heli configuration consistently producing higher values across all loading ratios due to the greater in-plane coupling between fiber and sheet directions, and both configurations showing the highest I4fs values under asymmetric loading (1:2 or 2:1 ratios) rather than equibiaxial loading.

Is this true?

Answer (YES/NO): NO